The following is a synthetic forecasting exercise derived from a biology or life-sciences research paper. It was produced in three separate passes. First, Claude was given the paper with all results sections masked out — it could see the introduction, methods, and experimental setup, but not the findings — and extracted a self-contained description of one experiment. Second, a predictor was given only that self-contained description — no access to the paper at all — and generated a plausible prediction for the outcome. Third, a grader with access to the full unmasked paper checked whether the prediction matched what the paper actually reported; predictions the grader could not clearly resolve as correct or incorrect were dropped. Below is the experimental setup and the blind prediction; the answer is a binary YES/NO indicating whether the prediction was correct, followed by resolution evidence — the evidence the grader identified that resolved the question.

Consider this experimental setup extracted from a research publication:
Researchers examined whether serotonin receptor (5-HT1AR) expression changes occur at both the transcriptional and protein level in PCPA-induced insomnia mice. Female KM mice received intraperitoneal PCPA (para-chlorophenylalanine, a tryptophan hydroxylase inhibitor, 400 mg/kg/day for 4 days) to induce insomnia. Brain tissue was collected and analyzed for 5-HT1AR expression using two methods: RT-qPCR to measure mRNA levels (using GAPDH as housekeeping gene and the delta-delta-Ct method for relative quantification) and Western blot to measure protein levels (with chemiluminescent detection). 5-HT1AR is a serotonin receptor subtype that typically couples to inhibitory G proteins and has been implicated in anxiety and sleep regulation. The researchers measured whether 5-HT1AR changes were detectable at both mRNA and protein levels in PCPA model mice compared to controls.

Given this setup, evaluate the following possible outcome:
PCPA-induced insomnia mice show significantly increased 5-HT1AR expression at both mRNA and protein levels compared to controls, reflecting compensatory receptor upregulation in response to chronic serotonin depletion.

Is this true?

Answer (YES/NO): NO